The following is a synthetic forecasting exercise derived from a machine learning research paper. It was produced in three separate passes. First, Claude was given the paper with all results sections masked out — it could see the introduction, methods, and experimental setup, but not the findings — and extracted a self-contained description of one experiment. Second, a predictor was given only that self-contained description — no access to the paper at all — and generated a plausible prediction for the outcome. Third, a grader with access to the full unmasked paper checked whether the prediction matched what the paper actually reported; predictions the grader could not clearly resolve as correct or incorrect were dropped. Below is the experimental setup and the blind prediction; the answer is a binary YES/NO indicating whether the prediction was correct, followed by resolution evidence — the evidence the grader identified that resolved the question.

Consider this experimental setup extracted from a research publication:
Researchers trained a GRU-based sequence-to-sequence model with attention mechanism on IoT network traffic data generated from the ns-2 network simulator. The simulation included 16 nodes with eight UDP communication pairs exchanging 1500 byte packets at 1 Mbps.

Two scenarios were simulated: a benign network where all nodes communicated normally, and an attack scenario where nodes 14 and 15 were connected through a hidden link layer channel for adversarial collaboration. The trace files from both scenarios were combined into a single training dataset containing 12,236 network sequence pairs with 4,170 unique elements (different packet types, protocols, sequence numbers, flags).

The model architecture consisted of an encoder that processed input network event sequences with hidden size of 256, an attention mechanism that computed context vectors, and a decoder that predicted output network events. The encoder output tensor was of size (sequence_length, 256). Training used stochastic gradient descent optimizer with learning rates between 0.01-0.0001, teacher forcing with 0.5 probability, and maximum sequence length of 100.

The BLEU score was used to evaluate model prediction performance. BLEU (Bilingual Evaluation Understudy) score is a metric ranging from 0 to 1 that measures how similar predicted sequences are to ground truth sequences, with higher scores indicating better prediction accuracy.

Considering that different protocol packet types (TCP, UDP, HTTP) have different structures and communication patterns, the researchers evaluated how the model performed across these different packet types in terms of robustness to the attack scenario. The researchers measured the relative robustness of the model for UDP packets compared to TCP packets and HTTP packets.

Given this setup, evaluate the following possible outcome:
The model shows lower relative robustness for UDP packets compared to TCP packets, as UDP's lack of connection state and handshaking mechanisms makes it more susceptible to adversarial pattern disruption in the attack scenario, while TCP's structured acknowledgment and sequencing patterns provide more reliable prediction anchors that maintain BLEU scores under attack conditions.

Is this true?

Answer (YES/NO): NO